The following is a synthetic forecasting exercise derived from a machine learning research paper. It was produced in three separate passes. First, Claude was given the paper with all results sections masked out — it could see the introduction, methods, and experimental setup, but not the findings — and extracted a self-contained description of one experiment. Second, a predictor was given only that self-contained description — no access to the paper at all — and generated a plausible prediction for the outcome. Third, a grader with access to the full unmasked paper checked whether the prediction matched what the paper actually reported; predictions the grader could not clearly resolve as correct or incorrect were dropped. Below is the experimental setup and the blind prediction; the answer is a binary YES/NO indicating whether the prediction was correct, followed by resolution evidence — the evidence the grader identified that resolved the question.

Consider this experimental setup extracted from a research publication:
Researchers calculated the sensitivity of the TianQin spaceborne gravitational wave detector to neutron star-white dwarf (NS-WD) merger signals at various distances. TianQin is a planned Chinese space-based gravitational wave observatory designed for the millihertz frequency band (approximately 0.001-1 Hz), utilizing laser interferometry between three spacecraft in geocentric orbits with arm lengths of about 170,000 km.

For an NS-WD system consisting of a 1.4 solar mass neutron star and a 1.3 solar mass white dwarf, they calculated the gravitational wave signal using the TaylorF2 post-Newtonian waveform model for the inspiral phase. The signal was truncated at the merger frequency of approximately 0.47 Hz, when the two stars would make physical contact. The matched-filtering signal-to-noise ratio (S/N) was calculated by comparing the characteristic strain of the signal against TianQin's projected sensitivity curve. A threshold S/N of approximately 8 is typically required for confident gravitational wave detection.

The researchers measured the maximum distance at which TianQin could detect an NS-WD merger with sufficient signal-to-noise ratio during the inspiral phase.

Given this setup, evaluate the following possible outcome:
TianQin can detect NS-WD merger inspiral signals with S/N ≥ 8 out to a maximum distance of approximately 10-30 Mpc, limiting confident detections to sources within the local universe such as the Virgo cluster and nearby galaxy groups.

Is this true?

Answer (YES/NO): NO